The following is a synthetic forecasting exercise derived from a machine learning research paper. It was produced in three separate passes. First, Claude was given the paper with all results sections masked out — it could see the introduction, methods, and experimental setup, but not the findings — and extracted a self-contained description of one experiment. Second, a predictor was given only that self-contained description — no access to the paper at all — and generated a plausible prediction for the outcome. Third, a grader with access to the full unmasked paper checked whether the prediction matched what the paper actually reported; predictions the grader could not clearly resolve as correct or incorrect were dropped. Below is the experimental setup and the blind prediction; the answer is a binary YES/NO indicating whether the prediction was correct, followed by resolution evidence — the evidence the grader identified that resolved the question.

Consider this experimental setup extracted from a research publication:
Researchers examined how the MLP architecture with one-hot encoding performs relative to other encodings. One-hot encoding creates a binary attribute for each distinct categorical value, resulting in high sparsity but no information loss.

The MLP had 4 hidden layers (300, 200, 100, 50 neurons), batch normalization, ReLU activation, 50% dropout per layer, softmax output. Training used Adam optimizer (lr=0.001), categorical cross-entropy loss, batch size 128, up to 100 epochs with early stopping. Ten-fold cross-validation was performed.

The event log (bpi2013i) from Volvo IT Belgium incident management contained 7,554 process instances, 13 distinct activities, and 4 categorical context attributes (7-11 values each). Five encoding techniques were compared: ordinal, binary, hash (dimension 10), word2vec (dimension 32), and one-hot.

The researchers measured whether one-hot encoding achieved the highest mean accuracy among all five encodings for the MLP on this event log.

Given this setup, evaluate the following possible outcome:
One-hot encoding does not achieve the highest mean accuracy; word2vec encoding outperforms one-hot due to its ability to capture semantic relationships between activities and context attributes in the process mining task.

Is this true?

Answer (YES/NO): NO